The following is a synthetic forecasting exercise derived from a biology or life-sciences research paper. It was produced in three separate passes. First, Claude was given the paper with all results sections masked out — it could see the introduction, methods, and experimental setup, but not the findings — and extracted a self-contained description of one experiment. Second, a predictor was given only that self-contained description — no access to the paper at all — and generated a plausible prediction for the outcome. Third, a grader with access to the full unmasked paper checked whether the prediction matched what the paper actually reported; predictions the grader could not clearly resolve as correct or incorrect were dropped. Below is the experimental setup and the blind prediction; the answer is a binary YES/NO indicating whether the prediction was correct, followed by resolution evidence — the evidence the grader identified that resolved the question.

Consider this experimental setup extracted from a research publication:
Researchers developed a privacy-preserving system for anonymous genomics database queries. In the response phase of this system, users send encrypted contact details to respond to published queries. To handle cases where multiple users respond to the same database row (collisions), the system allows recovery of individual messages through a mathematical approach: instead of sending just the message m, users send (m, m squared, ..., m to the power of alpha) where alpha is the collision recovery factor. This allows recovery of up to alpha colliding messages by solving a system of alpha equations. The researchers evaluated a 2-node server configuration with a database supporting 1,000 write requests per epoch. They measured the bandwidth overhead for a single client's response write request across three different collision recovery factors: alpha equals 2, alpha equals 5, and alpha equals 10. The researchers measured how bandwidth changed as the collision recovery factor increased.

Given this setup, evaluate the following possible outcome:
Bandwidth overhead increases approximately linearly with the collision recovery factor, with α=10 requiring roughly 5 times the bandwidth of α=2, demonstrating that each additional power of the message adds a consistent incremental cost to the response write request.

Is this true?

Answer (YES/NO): NO